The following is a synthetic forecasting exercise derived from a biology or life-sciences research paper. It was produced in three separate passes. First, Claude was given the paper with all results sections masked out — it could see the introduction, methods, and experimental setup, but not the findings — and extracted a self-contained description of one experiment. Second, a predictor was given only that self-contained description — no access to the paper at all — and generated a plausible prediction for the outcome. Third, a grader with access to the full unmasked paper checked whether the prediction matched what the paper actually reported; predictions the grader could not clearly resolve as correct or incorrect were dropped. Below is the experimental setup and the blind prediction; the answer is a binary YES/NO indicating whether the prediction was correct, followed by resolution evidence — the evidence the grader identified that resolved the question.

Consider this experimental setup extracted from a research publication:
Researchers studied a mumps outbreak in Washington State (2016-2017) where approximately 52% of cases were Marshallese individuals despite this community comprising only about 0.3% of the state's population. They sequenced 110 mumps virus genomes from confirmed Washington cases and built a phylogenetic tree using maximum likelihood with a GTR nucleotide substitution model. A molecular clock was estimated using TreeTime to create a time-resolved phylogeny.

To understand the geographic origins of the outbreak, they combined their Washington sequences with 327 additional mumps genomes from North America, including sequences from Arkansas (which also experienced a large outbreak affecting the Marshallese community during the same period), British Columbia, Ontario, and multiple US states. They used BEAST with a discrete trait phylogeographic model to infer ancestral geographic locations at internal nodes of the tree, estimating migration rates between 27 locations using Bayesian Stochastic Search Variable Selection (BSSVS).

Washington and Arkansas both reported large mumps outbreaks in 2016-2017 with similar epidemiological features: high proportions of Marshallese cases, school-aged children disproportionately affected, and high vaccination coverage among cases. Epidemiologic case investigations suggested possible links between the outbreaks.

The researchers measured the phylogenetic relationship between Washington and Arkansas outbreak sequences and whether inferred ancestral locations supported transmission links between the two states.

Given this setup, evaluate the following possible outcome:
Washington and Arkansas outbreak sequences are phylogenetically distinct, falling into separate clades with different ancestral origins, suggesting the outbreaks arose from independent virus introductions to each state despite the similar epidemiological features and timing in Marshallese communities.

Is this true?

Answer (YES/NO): NO